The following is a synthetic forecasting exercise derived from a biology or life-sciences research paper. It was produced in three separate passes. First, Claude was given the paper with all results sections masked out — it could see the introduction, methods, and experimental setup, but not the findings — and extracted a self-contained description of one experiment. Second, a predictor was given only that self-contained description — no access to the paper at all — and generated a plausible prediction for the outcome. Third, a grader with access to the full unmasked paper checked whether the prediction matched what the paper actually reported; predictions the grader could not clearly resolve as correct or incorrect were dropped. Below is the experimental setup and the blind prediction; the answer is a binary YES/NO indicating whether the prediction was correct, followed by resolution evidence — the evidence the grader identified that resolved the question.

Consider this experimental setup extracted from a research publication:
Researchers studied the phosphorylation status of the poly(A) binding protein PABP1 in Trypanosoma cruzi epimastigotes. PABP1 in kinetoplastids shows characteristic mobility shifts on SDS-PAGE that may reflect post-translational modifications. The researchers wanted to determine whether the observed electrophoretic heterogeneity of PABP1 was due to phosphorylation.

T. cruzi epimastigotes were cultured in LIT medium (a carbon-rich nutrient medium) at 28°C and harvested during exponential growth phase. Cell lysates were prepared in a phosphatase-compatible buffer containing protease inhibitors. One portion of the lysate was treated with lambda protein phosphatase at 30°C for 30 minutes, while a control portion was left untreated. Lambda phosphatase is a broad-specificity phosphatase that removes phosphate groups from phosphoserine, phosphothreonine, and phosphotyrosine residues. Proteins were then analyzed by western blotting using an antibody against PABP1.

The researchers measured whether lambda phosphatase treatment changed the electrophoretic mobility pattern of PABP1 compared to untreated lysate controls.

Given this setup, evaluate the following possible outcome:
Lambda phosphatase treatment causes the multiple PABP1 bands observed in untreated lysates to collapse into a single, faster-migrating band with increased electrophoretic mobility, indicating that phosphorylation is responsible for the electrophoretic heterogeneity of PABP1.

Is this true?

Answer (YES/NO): YES